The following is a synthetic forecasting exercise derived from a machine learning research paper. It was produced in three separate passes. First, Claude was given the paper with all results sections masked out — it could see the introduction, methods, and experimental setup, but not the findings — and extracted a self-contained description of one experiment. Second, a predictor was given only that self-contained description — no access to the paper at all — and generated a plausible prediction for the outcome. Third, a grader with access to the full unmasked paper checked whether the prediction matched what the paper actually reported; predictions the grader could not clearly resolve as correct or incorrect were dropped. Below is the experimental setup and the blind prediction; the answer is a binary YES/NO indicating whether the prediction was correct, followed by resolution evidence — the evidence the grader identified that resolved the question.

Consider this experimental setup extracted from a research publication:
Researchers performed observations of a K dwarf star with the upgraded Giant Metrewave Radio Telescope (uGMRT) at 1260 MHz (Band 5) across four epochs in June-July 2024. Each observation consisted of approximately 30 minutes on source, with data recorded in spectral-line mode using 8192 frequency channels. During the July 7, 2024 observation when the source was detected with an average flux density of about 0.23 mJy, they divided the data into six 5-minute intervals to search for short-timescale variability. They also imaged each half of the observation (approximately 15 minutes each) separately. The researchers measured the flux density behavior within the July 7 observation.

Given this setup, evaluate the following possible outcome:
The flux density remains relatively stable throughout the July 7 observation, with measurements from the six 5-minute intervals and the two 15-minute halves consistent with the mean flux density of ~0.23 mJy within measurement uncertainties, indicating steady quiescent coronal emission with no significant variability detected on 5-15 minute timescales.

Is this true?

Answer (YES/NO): NO